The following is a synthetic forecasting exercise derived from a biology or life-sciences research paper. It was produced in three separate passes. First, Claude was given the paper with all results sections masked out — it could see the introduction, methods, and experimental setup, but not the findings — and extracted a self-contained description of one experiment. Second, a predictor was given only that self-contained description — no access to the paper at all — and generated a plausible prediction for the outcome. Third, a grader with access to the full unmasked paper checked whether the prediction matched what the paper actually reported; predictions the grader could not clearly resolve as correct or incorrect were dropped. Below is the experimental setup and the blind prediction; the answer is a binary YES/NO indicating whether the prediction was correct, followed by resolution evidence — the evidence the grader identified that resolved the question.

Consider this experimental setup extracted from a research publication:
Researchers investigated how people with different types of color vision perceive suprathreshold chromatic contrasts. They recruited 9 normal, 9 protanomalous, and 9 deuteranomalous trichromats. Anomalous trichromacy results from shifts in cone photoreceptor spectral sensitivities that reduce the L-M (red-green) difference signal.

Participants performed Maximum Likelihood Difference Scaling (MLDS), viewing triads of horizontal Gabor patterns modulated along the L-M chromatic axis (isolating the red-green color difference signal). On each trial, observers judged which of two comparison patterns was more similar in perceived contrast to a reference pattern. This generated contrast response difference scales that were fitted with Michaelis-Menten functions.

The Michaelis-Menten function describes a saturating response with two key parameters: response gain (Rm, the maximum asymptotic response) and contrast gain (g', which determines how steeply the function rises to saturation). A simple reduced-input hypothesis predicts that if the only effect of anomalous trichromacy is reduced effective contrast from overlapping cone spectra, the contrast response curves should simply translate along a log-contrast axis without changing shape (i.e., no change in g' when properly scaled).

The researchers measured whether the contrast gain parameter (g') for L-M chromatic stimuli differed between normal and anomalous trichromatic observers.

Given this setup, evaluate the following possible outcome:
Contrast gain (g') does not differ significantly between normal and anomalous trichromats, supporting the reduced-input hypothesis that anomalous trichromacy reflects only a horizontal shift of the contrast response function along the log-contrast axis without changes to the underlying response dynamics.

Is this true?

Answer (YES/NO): NO